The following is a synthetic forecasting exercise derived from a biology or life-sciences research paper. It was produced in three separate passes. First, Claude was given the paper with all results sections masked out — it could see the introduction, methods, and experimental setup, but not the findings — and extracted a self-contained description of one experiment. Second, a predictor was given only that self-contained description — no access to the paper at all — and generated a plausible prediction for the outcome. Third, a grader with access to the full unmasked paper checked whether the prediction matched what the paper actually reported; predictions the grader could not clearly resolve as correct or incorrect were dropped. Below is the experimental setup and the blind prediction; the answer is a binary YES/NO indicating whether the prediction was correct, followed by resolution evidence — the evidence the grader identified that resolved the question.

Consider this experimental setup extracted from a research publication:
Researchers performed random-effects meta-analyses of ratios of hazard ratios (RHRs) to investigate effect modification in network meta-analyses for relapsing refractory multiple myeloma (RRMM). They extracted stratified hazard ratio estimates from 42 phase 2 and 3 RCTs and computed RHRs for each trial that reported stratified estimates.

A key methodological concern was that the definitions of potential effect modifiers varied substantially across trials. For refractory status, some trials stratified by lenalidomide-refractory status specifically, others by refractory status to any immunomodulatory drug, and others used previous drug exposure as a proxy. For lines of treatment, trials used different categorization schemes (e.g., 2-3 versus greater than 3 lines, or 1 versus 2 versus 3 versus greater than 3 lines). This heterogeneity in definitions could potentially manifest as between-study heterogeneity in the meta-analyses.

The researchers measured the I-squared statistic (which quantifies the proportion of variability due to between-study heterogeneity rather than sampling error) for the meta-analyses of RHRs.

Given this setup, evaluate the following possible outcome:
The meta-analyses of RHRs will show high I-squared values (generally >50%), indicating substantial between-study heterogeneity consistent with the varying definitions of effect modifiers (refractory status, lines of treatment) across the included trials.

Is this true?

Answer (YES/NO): NO